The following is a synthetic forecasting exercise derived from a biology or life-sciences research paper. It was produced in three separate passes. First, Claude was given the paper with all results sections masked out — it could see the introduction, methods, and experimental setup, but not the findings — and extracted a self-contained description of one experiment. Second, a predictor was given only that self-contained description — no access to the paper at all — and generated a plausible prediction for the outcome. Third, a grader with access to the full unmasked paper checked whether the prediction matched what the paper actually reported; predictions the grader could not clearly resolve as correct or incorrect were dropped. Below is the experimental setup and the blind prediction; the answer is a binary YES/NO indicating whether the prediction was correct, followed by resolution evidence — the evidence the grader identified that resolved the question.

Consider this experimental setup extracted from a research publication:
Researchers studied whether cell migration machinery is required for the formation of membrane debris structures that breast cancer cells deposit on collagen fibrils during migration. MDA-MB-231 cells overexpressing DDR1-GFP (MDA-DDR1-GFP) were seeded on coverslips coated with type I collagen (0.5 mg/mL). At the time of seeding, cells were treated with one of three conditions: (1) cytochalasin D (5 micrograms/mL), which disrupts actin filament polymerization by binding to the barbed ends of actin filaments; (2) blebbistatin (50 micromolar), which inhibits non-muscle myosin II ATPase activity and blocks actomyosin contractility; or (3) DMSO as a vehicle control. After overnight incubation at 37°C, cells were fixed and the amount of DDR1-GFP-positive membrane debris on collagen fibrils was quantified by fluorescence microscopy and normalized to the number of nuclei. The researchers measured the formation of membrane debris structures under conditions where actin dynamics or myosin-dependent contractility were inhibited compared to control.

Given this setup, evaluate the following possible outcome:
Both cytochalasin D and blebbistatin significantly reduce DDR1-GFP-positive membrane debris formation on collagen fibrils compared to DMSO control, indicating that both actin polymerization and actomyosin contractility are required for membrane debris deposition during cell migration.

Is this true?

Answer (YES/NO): YES